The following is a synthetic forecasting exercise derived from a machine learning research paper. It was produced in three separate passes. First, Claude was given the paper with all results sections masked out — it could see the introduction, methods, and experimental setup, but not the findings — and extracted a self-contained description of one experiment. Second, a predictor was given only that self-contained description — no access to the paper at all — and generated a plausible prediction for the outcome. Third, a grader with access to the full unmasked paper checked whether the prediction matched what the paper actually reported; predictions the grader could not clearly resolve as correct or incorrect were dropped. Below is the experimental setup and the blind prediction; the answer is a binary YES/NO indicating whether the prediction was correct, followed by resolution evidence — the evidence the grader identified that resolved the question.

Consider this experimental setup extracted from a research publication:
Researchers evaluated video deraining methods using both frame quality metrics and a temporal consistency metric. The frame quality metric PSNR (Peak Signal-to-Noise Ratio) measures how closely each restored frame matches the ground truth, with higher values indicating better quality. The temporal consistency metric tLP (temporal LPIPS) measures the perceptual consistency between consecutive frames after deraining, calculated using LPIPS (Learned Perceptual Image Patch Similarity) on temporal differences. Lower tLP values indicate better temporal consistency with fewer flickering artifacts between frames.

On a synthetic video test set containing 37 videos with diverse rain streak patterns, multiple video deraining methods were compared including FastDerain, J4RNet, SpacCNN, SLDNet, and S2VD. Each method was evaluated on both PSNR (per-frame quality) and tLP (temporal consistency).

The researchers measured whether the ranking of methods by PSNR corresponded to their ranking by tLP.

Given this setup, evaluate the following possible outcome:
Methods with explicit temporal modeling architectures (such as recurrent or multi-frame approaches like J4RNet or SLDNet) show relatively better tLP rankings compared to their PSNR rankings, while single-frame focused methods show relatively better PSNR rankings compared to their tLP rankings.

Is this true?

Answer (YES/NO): NO